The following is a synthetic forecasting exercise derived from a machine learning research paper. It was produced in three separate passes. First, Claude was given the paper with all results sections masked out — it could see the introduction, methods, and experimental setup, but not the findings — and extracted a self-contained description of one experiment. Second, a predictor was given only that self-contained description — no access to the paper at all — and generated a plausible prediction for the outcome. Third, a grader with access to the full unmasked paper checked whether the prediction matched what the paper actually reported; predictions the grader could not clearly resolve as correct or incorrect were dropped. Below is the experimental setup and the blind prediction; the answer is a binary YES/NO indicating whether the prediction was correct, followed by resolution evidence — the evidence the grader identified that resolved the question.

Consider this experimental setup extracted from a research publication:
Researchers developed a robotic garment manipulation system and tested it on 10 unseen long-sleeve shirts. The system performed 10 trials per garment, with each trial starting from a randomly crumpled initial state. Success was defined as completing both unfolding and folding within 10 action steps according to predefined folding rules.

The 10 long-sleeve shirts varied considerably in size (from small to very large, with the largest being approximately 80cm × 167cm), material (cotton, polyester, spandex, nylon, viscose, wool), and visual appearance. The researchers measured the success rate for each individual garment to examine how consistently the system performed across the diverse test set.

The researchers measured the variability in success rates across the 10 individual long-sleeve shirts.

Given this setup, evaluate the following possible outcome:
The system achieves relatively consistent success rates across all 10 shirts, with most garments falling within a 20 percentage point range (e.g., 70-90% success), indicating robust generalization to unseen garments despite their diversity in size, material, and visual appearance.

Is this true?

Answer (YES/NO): NO